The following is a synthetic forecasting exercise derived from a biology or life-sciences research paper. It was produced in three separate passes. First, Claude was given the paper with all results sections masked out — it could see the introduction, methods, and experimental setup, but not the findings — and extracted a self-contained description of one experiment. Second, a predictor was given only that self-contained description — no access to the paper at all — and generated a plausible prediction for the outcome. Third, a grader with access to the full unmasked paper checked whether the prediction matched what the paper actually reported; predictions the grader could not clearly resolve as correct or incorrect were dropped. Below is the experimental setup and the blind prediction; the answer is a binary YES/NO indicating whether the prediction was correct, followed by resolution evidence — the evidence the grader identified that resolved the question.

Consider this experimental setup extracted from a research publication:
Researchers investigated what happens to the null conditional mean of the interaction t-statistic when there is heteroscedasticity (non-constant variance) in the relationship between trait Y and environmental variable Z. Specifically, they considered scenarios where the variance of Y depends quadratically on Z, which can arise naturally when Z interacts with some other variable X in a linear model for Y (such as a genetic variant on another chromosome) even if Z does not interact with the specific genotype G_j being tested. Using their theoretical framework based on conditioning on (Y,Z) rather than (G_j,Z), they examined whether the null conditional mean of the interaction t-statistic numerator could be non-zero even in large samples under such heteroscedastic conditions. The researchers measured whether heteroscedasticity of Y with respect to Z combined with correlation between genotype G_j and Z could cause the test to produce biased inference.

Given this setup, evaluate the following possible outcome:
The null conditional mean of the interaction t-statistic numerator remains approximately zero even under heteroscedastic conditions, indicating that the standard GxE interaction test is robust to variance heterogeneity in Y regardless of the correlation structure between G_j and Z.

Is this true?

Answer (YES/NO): NO